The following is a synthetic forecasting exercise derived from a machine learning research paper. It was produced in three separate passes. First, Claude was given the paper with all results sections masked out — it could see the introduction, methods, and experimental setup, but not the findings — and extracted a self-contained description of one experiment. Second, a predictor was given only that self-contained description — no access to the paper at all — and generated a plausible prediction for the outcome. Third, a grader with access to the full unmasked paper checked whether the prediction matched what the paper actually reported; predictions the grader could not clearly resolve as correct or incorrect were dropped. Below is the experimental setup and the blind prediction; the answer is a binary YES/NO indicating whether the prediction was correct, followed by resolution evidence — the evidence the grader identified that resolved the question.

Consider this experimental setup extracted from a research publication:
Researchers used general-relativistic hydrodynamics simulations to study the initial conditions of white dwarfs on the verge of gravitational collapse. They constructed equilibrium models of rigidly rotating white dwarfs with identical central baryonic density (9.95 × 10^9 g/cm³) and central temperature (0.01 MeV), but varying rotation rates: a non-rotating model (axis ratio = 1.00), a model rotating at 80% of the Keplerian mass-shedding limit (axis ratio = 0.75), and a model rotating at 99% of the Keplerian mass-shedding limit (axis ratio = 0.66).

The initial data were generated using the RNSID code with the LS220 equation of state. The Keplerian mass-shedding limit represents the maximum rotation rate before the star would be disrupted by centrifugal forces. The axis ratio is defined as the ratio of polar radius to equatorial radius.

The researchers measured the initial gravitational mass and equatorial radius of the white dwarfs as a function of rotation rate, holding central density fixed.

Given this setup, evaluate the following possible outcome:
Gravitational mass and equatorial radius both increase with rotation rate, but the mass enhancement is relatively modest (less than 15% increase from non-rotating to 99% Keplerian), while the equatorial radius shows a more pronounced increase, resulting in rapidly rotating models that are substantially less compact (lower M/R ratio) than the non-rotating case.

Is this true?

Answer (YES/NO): YES